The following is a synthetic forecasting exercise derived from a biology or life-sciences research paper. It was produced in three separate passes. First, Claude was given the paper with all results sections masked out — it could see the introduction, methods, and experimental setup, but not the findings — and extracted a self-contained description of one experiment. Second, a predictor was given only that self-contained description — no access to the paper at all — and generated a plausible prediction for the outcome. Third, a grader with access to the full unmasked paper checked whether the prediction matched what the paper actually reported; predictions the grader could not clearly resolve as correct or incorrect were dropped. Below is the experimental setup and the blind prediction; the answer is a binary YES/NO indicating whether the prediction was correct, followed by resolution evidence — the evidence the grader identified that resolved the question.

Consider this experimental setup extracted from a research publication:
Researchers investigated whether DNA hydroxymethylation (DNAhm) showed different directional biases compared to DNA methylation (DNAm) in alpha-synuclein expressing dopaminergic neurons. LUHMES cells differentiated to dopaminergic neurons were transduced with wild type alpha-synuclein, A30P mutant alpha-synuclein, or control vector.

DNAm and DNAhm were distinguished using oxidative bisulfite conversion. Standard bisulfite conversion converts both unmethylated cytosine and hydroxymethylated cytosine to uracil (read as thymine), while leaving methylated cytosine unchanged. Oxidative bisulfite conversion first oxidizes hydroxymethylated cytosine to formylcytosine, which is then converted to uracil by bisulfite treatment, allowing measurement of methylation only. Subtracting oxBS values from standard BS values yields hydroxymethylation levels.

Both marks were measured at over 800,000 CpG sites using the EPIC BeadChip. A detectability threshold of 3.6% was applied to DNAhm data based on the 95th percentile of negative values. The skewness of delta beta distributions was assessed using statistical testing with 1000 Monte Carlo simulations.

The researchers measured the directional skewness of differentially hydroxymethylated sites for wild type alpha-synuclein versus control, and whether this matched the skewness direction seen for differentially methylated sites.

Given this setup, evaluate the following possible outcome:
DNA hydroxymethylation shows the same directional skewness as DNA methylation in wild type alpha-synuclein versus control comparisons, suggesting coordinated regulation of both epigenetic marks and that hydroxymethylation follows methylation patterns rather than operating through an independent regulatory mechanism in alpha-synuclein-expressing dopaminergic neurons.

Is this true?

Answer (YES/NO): NO